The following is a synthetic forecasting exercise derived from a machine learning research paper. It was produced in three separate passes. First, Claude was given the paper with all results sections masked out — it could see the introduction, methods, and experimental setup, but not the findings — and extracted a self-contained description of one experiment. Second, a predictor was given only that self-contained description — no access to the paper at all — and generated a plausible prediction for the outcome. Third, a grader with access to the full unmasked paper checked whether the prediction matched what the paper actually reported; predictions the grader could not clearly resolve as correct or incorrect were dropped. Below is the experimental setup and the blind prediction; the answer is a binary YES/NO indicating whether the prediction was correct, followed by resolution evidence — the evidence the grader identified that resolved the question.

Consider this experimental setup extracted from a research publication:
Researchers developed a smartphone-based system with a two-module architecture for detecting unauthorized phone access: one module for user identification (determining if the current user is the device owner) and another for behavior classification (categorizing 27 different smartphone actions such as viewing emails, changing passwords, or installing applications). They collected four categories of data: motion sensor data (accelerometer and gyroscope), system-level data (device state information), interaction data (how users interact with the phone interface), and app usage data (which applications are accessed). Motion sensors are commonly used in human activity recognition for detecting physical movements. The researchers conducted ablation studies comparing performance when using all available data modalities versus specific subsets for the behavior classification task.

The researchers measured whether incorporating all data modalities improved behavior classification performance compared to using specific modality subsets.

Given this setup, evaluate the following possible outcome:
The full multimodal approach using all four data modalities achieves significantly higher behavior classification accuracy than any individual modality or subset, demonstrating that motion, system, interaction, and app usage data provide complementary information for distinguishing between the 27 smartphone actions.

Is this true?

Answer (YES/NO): NO